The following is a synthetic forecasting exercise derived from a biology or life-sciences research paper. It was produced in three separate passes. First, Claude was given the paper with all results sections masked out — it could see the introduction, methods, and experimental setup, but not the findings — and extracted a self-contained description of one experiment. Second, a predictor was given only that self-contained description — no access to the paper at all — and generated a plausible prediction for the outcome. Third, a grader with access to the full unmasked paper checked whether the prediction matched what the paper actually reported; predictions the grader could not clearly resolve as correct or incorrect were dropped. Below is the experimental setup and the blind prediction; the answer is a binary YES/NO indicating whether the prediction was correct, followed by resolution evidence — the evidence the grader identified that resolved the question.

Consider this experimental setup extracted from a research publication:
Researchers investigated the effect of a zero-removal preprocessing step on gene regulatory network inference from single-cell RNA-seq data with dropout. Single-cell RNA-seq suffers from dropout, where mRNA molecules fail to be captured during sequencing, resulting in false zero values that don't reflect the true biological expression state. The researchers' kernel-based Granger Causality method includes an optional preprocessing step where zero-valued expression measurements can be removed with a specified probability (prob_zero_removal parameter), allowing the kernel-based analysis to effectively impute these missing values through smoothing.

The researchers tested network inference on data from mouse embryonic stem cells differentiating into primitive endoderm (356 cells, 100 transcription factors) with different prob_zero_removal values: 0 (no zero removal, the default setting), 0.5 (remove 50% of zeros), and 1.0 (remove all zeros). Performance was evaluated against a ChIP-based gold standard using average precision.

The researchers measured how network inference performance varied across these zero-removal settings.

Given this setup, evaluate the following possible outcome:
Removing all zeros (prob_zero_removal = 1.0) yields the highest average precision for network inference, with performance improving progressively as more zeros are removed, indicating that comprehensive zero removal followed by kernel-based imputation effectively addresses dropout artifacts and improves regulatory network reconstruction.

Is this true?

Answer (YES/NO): NO